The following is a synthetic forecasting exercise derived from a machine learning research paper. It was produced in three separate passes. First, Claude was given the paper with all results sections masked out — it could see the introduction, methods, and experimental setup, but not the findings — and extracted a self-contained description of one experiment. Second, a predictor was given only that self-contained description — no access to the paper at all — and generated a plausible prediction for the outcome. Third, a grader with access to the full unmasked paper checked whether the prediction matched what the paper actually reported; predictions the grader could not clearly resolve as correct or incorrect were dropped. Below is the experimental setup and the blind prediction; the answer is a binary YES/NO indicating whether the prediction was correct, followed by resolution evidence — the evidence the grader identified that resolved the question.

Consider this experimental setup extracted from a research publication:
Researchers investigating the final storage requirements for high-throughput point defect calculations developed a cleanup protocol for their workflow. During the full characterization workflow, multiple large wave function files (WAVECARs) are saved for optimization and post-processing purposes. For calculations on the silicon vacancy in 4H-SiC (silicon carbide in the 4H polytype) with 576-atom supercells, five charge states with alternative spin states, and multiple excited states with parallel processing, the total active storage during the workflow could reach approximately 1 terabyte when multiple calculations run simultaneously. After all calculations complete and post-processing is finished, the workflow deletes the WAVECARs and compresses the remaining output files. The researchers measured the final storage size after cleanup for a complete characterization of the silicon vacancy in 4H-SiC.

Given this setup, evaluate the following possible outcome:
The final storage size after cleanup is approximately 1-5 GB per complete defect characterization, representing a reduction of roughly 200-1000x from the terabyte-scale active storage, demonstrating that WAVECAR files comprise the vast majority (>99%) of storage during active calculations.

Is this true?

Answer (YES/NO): NO